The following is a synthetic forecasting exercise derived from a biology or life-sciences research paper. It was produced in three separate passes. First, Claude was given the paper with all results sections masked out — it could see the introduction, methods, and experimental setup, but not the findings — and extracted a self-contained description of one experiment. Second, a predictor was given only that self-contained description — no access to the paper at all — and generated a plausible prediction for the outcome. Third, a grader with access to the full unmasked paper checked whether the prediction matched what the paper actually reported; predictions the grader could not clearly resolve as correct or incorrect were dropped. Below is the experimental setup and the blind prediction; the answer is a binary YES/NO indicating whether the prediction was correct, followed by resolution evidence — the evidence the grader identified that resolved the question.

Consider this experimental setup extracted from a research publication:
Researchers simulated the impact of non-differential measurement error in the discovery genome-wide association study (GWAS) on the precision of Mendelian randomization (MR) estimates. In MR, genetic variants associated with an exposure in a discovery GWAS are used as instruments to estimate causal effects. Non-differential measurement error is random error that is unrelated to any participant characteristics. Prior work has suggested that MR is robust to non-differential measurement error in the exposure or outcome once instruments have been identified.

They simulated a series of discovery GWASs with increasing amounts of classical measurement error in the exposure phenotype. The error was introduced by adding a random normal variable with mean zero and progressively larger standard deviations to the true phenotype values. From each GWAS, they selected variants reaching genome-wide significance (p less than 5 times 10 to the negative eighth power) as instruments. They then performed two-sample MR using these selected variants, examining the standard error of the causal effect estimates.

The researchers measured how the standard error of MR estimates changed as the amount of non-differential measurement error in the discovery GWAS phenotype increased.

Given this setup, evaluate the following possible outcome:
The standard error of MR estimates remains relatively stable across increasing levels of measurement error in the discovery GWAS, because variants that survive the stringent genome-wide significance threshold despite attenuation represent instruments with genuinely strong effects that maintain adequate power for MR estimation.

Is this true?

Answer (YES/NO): NO